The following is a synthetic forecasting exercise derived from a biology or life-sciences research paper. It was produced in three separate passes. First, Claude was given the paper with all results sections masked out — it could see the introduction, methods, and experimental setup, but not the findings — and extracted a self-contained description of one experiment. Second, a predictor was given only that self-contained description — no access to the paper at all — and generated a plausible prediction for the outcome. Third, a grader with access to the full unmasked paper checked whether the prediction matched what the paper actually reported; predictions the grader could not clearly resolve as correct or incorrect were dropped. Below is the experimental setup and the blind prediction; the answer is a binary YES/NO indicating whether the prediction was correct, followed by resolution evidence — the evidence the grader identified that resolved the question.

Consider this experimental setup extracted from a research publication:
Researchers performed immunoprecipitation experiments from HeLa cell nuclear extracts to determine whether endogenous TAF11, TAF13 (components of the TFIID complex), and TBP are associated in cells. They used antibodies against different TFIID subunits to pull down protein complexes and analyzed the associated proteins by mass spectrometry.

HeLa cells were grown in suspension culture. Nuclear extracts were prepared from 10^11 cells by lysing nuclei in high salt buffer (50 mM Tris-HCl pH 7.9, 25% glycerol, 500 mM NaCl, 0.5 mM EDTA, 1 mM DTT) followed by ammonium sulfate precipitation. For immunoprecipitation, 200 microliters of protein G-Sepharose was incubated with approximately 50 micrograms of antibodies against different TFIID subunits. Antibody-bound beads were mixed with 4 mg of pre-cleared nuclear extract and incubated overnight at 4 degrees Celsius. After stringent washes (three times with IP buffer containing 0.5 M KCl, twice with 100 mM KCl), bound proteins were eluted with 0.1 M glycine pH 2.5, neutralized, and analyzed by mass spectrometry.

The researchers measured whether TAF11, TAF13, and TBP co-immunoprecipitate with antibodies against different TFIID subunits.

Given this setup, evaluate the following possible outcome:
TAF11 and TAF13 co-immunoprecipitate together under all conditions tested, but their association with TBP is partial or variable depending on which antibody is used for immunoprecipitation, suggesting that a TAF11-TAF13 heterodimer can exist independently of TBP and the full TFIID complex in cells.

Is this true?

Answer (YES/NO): YES